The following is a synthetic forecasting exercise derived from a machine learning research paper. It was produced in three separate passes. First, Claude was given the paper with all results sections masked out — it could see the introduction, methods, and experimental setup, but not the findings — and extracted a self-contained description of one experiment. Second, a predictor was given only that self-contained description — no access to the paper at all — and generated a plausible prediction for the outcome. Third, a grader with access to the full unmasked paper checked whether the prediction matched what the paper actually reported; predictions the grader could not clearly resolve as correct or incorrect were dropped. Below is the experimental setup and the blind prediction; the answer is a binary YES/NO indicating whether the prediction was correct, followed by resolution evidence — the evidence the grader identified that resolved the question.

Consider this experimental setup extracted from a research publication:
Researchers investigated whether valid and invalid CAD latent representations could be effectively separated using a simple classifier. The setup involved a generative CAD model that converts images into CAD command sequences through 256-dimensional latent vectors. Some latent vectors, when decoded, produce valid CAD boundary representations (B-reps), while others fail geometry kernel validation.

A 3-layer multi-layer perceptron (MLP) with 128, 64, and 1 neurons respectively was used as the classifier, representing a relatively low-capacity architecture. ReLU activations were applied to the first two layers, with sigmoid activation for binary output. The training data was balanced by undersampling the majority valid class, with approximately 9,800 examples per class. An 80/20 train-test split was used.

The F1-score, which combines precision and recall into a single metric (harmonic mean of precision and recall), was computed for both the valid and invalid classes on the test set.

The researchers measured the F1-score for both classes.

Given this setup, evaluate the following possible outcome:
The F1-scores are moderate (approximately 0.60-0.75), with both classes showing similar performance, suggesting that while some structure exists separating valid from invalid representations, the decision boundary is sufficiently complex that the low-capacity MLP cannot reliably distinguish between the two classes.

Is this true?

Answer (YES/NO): NO